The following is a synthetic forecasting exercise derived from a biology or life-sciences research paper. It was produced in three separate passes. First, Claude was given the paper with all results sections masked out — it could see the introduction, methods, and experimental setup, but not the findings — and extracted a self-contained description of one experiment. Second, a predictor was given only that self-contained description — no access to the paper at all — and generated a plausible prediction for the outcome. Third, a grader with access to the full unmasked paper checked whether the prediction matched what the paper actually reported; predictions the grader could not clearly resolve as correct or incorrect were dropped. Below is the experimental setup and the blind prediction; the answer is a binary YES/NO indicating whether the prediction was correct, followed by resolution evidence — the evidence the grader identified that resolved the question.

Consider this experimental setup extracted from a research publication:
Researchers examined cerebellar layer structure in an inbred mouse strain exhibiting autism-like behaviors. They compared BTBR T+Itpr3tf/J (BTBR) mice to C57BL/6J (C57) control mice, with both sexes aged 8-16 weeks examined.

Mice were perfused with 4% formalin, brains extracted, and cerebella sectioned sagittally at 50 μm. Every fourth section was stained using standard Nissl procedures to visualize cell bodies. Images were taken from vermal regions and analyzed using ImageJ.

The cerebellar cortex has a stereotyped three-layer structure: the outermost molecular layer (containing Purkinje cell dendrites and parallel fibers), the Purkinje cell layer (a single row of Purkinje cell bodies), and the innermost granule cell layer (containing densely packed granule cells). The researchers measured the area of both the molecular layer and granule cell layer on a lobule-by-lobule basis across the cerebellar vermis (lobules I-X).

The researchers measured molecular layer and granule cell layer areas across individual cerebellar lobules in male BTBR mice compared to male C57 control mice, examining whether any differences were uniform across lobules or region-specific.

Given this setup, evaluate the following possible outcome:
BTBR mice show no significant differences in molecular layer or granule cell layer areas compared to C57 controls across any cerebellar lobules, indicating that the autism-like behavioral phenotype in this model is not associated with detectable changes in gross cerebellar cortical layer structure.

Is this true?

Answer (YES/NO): NO